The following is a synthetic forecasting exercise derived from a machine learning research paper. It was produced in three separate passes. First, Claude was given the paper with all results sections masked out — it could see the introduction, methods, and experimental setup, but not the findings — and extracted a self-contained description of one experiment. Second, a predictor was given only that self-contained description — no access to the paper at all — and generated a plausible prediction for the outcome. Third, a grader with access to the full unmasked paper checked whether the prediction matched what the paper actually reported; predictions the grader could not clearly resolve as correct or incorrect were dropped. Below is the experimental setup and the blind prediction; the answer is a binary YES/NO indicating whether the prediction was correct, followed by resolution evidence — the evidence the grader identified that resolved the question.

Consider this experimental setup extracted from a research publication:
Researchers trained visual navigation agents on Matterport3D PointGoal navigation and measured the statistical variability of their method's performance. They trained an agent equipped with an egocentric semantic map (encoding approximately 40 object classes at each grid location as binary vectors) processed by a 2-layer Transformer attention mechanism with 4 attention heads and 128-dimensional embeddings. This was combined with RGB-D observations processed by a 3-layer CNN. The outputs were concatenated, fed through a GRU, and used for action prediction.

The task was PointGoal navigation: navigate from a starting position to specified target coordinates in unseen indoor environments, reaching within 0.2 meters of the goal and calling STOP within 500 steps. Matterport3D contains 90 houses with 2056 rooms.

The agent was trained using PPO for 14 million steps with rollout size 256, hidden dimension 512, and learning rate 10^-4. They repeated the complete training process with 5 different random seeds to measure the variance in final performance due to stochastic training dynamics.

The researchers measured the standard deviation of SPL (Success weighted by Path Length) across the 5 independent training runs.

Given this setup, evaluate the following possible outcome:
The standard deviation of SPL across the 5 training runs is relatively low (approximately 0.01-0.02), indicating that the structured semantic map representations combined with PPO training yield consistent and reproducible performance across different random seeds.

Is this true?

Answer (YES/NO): NO